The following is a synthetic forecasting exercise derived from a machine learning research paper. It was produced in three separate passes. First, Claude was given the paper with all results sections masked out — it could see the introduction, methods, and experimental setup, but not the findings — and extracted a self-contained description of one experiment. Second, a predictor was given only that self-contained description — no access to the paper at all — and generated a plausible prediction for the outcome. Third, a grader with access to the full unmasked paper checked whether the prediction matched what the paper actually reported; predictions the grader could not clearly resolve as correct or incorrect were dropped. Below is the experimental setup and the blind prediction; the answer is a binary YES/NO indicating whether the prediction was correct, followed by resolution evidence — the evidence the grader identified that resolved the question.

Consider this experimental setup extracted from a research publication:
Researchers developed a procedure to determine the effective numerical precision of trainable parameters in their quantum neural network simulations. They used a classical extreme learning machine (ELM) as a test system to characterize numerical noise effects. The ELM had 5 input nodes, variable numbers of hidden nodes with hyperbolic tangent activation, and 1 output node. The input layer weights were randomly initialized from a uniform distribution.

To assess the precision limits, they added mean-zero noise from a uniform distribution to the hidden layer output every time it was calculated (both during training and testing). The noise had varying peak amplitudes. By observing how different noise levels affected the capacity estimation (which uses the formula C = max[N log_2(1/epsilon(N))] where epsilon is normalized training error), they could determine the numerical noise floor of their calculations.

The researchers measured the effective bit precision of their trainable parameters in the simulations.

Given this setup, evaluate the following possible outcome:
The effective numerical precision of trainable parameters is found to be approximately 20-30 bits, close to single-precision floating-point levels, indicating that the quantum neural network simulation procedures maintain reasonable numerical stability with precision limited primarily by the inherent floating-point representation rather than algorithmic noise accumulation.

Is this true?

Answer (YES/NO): NO